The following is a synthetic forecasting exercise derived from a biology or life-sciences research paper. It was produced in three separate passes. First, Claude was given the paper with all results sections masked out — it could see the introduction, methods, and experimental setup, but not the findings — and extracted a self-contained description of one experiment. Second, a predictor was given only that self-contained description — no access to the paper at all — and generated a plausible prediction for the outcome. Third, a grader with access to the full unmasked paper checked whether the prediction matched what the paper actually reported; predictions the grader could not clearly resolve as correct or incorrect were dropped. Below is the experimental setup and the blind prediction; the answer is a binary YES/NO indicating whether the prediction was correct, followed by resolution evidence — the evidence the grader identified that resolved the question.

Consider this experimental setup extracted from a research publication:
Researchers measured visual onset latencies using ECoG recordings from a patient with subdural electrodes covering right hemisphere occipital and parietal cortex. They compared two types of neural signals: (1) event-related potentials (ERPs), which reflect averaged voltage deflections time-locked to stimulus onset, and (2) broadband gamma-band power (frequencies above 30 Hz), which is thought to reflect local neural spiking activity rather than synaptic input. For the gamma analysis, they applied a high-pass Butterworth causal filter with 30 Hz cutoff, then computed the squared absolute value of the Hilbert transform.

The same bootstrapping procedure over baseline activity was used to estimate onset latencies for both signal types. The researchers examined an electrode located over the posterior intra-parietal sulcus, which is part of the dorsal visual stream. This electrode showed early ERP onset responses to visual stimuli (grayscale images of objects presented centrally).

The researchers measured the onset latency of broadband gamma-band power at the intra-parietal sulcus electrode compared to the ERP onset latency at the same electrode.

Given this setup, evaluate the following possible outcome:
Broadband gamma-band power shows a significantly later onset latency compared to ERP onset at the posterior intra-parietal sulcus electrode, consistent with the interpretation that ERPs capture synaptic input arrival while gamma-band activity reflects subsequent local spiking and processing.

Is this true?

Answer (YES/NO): YES